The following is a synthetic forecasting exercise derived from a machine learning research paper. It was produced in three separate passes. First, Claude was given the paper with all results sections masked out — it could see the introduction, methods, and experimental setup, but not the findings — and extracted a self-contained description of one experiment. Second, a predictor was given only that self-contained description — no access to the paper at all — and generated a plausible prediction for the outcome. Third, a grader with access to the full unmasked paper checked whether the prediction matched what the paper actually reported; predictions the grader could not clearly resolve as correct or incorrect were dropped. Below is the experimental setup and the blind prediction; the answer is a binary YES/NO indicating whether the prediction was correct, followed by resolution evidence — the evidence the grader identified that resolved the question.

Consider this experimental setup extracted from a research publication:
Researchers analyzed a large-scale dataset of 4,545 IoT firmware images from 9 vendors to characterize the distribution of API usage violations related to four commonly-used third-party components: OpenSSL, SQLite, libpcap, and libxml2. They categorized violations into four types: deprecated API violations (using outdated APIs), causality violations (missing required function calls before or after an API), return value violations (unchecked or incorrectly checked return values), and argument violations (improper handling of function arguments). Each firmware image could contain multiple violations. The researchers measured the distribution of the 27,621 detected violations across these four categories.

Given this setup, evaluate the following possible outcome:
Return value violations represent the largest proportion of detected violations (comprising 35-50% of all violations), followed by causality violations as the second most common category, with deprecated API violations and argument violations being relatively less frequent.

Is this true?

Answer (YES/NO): NO